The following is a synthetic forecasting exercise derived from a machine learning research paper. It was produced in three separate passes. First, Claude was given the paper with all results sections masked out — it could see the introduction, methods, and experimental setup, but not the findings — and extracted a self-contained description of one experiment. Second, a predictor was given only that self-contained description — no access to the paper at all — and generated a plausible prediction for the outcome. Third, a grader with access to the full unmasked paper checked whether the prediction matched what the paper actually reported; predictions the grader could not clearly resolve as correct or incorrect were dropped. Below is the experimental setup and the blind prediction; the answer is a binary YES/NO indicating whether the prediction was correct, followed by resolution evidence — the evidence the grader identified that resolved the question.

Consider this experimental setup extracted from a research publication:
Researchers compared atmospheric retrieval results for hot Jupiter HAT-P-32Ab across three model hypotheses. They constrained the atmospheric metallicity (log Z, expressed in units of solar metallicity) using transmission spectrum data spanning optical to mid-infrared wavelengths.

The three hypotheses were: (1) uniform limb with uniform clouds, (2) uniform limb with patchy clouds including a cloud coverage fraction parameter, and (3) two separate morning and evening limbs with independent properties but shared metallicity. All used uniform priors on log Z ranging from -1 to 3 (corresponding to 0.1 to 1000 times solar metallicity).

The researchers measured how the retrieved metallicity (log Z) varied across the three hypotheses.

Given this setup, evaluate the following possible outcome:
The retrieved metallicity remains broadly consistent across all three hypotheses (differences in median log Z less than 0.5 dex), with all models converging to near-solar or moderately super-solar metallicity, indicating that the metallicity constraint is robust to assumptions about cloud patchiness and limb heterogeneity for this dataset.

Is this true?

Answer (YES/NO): NO